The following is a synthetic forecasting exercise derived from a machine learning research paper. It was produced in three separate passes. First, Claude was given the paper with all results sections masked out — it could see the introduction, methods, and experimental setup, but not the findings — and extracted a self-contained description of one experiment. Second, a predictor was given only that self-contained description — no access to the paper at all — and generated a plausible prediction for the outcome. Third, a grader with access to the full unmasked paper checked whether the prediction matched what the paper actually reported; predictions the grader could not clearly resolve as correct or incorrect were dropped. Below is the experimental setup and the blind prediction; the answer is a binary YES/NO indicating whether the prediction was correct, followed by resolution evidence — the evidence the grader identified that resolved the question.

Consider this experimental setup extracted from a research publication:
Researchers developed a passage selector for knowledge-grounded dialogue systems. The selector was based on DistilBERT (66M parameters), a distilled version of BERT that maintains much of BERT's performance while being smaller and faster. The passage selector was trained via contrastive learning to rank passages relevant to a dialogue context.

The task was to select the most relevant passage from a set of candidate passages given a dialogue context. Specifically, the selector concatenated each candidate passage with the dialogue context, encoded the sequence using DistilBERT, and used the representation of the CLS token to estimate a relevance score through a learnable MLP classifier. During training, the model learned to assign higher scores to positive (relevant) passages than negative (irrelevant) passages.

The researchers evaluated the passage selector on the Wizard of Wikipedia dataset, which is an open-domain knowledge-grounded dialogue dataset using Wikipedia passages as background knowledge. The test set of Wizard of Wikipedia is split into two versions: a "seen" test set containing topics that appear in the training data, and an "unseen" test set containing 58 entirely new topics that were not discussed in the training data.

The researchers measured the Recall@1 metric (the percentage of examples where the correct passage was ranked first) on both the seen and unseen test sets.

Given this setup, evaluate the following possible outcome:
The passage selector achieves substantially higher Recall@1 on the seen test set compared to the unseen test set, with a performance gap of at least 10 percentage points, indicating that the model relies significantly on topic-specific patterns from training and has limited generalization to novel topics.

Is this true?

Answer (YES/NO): NO